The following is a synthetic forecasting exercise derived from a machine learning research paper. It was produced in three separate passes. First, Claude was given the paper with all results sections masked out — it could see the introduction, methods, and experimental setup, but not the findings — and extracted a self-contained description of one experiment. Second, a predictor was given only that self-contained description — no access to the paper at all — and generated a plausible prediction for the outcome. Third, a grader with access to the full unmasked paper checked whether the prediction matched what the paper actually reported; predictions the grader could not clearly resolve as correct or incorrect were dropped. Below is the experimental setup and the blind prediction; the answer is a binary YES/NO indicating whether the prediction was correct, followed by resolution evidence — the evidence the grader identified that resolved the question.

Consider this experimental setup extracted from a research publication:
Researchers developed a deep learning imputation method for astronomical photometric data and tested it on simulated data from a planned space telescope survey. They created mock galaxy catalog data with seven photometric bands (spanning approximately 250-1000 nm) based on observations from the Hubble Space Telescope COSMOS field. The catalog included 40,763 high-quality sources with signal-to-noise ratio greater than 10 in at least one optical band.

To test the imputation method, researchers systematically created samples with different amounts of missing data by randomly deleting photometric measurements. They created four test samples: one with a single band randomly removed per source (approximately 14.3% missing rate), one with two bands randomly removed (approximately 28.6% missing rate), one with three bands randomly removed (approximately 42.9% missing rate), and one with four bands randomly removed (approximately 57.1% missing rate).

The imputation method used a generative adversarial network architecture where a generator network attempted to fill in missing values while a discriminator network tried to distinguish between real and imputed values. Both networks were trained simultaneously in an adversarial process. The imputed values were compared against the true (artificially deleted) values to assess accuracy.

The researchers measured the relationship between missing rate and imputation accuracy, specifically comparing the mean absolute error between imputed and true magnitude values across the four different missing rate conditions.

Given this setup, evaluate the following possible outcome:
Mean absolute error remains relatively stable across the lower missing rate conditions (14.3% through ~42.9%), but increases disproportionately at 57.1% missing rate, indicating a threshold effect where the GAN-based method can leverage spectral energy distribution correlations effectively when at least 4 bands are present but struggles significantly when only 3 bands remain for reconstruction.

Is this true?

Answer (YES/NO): NO